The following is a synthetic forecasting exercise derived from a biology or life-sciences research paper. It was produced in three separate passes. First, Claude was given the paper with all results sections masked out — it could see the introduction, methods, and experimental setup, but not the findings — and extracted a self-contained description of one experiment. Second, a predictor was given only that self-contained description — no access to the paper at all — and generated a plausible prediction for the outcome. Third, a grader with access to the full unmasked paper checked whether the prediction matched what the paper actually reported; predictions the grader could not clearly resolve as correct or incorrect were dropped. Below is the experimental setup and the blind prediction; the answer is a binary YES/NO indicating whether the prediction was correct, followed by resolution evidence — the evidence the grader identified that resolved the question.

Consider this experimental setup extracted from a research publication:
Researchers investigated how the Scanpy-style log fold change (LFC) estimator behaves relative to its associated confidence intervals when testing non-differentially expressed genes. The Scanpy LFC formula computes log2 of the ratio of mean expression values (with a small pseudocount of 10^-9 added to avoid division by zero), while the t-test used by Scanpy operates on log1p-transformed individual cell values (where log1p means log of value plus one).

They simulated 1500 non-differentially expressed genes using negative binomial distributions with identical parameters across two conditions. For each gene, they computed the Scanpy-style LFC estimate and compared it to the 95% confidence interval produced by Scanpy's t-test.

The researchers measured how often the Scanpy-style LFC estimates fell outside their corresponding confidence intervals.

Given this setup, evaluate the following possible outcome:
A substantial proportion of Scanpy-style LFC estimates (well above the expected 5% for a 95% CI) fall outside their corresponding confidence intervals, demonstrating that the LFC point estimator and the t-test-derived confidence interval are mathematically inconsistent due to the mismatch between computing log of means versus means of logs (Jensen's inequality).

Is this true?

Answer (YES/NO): YES